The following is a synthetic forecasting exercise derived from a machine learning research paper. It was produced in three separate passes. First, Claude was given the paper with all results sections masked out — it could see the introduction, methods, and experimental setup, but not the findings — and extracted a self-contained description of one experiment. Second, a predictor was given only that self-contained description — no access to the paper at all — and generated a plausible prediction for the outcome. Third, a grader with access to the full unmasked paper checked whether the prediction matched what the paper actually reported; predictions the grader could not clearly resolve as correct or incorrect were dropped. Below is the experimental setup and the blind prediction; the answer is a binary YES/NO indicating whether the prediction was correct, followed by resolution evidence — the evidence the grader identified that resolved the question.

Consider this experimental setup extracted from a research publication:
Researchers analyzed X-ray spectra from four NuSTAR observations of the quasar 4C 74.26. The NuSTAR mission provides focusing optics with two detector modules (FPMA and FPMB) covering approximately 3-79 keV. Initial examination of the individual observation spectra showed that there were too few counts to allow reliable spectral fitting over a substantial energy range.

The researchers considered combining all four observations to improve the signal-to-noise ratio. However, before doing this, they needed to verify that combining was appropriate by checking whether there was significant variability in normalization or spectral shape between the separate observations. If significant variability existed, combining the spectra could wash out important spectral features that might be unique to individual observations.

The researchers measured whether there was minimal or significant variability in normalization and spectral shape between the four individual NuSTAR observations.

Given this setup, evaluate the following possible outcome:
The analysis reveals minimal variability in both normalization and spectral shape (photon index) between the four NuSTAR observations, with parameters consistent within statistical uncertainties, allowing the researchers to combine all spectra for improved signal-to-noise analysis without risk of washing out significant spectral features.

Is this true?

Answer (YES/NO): YES